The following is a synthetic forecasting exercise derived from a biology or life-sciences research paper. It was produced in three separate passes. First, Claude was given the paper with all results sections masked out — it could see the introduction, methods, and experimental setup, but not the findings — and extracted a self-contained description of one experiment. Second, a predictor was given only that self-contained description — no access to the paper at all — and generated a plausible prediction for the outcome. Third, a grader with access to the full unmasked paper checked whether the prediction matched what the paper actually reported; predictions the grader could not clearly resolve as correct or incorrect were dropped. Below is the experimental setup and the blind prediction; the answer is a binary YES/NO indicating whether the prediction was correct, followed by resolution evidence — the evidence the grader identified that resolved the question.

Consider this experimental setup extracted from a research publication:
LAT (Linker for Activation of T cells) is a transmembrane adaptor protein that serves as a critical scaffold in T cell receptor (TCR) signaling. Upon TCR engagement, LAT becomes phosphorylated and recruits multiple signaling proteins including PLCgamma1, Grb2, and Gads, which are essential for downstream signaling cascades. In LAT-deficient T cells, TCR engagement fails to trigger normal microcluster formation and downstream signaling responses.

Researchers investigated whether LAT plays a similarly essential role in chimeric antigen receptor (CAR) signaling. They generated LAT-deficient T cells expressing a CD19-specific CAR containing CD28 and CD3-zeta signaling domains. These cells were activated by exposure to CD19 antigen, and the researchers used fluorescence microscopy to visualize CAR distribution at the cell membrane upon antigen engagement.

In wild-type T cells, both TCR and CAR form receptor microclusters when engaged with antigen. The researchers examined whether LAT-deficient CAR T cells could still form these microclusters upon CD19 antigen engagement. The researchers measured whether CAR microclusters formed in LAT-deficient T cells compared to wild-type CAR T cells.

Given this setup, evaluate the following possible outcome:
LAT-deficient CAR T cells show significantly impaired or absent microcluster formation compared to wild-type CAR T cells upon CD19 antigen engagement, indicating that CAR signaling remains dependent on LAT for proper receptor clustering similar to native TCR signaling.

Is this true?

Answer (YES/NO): NO